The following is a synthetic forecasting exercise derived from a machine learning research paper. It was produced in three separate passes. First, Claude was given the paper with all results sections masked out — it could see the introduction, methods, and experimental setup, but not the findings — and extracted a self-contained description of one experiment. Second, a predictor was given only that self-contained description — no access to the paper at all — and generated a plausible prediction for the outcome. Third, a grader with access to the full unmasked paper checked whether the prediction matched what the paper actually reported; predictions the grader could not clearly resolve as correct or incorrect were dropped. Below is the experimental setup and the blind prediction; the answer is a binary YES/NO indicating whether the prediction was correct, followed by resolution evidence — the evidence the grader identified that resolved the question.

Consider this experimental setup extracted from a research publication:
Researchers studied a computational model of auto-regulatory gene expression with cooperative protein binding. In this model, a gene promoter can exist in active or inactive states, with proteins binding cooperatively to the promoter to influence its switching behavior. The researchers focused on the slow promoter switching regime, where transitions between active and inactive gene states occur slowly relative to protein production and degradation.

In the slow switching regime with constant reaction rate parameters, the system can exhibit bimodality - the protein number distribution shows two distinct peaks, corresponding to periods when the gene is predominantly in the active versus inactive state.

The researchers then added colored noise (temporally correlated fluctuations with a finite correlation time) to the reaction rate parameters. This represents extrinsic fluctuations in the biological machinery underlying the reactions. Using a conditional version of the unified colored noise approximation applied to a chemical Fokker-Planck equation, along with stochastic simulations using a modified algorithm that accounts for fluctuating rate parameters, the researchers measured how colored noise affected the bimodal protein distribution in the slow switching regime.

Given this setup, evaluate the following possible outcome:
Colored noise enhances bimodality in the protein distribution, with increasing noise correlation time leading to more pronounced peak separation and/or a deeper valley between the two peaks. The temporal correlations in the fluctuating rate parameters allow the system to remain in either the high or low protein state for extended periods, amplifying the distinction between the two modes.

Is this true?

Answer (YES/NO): NO